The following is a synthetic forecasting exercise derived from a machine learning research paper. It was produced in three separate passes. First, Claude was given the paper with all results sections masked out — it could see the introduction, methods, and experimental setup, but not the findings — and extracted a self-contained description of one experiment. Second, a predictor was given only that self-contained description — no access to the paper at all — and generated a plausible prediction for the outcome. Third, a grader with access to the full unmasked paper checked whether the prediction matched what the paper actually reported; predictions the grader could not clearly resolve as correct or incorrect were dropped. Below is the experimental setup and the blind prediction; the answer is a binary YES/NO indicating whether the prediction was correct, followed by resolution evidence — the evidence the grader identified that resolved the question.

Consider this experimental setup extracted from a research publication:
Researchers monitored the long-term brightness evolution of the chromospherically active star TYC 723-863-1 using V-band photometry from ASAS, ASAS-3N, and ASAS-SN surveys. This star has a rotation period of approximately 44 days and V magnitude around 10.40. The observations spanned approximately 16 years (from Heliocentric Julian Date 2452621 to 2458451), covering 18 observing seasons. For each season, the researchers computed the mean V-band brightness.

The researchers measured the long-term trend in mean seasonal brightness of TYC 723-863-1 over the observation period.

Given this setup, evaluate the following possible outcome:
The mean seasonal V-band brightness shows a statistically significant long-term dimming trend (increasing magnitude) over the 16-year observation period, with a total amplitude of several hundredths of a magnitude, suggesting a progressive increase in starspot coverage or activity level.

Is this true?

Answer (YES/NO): NO